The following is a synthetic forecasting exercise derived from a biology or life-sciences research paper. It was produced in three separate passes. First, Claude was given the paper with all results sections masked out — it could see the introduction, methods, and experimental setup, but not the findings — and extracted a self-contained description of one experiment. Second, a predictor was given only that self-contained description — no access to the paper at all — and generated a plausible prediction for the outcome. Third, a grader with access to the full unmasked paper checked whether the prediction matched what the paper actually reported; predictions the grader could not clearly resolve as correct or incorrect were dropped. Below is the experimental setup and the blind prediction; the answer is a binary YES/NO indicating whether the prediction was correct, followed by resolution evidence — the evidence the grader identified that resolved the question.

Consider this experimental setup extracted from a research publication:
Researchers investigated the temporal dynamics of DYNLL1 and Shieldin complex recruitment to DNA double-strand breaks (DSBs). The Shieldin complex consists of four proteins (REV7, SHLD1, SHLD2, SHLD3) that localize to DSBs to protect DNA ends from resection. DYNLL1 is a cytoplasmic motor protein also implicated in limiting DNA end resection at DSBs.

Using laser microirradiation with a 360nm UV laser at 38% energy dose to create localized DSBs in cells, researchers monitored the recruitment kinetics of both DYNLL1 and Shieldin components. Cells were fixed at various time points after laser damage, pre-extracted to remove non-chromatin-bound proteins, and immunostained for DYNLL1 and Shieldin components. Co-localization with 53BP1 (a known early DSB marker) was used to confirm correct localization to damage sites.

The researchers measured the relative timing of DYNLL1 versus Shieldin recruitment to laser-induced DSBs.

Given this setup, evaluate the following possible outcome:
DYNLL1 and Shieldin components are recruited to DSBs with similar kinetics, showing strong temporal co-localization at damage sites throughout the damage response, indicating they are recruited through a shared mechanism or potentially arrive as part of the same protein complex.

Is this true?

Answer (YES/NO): NO